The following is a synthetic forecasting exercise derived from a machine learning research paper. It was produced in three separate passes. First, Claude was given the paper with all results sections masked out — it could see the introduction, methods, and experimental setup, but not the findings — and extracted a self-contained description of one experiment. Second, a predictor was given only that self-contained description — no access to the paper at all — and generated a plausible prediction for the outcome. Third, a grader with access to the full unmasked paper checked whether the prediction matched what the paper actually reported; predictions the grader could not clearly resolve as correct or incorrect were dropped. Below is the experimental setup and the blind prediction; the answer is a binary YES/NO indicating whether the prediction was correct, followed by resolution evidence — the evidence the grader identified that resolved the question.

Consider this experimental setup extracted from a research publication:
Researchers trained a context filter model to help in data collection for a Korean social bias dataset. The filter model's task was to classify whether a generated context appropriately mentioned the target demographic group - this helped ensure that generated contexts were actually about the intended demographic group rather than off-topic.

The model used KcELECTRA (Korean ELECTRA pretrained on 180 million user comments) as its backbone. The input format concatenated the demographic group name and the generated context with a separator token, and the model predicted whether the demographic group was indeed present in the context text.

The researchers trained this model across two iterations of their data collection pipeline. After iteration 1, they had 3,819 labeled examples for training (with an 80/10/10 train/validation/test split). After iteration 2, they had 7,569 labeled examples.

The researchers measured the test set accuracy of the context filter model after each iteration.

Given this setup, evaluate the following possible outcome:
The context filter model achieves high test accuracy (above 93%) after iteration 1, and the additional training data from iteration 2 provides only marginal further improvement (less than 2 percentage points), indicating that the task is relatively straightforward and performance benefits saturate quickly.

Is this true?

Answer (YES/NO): NO